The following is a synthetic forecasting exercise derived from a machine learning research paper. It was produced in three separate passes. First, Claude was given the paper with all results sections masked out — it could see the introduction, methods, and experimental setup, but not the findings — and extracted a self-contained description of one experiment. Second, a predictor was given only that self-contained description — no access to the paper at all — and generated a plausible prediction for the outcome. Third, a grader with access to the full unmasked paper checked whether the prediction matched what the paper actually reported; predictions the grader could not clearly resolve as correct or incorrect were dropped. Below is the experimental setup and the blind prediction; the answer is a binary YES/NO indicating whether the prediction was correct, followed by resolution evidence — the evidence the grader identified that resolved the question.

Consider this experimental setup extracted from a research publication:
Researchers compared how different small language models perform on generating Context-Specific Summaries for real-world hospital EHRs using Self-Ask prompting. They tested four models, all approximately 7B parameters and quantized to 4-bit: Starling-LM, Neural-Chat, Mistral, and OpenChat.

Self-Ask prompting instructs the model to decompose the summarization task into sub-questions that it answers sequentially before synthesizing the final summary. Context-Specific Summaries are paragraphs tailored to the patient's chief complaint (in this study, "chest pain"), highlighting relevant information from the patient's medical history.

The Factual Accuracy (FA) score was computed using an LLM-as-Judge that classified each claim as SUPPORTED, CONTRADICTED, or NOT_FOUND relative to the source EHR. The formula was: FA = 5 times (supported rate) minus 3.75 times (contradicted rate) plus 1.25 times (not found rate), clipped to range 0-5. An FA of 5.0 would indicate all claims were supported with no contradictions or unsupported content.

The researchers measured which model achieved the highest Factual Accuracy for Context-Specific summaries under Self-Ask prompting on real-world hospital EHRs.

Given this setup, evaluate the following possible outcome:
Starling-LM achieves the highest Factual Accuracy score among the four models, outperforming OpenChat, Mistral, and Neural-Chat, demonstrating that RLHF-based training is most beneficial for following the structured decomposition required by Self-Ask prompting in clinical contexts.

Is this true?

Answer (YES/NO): NO